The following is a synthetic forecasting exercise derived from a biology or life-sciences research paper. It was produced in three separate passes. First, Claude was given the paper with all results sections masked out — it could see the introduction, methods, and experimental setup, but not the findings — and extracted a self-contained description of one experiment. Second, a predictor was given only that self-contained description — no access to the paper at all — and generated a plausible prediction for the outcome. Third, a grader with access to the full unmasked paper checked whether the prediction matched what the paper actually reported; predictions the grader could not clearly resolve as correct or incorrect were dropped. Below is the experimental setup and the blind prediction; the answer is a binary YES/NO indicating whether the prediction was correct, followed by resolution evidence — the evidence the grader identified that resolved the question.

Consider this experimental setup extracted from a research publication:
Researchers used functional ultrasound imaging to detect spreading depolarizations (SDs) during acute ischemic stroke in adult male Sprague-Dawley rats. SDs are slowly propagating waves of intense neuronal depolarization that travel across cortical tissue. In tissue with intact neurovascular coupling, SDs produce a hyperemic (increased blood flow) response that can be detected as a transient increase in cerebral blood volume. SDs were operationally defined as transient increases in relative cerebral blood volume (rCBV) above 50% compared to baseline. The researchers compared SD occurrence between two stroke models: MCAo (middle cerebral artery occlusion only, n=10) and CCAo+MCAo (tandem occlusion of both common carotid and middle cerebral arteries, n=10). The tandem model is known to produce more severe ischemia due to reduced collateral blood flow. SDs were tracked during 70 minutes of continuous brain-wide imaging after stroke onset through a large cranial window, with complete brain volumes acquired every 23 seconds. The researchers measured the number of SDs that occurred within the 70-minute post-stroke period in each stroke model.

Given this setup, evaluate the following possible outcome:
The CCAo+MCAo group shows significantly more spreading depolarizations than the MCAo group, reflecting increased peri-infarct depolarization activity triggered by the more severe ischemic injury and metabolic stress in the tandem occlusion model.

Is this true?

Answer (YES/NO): NO